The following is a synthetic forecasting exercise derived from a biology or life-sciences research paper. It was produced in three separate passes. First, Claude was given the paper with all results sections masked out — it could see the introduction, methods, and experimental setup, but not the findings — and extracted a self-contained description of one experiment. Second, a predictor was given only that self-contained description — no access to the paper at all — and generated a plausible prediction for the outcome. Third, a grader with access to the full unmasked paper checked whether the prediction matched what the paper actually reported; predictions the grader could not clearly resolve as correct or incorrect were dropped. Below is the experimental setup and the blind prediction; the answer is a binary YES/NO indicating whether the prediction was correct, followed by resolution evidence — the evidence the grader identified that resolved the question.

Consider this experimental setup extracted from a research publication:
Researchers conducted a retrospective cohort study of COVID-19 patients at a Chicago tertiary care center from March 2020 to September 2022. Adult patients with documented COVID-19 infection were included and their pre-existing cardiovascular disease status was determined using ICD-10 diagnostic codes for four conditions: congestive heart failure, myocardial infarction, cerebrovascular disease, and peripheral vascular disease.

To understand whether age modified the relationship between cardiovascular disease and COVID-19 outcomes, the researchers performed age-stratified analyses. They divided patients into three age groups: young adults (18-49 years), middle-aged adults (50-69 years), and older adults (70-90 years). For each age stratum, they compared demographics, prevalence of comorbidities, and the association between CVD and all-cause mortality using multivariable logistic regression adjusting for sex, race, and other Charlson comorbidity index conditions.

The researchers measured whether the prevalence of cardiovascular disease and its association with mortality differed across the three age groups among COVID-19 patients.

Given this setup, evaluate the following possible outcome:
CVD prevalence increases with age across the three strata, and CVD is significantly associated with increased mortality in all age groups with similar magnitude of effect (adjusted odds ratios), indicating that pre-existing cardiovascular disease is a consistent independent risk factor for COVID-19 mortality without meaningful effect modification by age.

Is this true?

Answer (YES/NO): NO